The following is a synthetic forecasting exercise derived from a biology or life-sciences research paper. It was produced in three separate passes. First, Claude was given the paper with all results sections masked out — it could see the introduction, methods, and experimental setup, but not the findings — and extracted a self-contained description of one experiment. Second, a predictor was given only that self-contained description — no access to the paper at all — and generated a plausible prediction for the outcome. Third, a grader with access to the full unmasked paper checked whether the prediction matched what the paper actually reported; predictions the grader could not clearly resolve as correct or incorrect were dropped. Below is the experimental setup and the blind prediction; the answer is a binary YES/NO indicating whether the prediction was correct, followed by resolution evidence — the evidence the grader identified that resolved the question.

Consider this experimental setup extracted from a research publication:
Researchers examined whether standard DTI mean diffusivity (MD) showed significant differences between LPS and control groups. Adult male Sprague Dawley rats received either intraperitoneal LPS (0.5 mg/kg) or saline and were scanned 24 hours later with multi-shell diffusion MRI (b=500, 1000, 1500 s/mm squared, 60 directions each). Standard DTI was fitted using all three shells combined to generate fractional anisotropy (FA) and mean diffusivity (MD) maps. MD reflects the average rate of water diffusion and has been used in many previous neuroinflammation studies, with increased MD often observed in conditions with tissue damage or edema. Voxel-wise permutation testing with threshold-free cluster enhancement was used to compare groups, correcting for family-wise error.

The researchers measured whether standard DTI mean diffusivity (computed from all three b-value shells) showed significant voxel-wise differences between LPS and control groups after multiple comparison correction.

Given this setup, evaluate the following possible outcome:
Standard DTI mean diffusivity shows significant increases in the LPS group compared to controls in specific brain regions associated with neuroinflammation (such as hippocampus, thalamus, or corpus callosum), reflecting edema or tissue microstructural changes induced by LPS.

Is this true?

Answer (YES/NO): NO